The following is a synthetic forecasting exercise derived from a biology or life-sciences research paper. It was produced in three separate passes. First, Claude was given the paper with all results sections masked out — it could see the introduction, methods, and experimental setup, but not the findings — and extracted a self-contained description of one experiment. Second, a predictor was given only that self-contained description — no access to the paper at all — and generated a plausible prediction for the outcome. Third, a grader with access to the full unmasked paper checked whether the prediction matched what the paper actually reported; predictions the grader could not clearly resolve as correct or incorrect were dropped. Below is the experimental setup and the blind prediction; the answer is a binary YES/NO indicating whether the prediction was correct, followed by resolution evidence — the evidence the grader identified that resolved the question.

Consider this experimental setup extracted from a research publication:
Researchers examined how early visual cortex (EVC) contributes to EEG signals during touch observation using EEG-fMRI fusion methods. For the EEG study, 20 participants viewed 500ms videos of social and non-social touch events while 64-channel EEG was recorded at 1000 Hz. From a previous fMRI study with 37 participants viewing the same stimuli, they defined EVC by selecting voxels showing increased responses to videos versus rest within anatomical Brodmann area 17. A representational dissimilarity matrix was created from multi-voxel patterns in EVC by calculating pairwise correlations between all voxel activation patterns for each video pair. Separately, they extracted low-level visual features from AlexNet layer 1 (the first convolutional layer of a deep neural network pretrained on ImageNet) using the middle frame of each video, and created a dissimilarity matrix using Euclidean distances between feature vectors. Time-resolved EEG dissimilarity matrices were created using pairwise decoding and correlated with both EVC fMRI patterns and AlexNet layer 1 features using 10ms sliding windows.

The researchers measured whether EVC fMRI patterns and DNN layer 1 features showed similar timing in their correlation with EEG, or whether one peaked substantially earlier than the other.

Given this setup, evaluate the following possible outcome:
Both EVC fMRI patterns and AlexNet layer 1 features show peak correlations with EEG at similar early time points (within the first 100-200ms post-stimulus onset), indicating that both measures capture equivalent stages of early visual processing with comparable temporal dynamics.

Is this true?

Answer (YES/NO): NO